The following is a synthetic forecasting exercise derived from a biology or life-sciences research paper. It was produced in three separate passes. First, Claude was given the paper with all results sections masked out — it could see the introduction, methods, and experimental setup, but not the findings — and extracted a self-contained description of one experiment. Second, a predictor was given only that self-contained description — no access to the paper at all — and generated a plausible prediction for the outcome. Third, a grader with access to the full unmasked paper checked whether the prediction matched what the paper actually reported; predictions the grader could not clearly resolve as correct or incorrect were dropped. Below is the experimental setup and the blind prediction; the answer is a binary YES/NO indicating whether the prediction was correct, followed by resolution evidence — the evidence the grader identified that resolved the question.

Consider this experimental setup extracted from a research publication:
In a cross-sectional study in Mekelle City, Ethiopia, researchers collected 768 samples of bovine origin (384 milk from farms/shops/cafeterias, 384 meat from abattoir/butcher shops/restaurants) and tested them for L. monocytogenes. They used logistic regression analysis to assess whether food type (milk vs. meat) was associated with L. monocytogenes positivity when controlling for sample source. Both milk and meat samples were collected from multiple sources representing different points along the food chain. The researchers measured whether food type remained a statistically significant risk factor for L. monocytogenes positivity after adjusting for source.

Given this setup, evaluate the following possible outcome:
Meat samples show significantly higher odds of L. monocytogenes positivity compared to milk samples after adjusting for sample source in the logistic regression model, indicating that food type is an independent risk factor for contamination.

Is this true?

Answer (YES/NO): NO